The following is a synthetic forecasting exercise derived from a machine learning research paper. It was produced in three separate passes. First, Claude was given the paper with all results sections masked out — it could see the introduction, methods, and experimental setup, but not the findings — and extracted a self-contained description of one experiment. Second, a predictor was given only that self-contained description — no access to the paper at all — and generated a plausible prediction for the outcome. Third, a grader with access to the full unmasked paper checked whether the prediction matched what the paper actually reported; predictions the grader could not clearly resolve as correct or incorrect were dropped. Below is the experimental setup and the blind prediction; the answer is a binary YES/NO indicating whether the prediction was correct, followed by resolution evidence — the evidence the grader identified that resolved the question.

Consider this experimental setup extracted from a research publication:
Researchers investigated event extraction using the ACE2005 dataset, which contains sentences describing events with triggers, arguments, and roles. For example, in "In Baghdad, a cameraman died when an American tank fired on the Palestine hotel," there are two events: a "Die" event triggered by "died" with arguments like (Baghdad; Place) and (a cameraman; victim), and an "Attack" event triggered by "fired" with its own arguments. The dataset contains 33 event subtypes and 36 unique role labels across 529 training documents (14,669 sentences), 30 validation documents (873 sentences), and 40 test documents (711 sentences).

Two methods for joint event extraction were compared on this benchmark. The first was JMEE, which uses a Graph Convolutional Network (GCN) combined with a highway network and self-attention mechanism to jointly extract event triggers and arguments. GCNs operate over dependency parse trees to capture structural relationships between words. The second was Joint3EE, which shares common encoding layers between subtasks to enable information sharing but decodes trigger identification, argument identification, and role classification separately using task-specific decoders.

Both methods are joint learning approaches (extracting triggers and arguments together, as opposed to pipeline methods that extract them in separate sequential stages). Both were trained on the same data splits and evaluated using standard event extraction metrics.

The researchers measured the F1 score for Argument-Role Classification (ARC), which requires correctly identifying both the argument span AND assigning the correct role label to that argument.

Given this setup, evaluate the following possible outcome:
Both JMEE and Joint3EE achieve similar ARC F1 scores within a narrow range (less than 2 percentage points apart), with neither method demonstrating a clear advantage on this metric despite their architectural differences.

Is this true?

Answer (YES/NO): NO